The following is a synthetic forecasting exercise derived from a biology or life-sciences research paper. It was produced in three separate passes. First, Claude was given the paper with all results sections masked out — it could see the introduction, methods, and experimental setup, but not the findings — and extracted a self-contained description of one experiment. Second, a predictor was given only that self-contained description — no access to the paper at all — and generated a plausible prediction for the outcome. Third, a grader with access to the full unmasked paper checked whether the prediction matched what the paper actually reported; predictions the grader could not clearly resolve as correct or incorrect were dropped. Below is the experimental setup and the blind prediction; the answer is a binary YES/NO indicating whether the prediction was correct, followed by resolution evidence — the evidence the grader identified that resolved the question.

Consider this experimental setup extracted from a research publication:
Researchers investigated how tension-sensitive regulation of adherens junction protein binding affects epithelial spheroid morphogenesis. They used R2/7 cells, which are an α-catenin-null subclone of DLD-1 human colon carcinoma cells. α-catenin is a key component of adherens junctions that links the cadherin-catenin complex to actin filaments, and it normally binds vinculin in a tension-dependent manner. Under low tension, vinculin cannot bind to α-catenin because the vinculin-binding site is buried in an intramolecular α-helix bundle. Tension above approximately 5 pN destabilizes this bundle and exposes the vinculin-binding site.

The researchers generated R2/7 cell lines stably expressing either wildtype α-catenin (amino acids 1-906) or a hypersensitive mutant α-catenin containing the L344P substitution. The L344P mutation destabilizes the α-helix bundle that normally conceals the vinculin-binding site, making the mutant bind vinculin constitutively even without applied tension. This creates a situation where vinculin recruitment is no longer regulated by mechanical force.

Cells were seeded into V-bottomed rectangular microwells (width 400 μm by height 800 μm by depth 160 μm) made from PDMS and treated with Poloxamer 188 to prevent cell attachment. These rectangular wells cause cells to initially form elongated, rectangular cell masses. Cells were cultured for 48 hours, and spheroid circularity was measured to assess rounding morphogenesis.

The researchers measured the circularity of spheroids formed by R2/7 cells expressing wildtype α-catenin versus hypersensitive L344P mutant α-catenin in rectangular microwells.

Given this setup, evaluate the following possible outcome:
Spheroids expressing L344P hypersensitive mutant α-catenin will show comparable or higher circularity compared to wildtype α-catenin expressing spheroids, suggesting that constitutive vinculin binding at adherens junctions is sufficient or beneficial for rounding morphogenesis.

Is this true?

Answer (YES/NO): YES